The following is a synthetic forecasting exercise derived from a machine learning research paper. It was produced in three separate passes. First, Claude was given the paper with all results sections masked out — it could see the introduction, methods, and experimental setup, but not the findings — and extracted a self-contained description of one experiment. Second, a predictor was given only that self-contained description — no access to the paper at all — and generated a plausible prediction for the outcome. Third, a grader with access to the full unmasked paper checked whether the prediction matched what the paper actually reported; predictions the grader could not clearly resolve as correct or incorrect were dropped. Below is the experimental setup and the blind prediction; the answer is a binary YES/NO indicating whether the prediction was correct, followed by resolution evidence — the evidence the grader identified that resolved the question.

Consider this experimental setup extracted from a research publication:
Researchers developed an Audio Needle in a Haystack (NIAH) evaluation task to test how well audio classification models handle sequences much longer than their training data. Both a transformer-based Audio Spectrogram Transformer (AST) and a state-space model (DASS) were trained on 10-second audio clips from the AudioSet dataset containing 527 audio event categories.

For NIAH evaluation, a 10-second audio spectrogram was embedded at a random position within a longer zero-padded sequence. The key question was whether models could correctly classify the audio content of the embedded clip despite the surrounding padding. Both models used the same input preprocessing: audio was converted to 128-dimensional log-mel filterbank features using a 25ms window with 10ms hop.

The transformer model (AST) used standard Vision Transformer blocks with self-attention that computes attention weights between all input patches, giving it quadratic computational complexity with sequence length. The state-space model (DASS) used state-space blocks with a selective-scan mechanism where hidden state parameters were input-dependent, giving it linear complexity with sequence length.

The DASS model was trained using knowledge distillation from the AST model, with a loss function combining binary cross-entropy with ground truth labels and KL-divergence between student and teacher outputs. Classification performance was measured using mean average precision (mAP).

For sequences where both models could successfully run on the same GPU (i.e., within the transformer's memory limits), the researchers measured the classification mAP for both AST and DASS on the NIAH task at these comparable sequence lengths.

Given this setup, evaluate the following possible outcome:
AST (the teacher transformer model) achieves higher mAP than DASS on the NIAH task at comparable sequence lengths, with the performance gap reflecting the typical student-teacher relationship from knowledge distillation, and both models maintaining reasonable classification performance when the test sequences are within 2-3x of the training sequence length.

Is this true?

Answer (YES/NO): NO